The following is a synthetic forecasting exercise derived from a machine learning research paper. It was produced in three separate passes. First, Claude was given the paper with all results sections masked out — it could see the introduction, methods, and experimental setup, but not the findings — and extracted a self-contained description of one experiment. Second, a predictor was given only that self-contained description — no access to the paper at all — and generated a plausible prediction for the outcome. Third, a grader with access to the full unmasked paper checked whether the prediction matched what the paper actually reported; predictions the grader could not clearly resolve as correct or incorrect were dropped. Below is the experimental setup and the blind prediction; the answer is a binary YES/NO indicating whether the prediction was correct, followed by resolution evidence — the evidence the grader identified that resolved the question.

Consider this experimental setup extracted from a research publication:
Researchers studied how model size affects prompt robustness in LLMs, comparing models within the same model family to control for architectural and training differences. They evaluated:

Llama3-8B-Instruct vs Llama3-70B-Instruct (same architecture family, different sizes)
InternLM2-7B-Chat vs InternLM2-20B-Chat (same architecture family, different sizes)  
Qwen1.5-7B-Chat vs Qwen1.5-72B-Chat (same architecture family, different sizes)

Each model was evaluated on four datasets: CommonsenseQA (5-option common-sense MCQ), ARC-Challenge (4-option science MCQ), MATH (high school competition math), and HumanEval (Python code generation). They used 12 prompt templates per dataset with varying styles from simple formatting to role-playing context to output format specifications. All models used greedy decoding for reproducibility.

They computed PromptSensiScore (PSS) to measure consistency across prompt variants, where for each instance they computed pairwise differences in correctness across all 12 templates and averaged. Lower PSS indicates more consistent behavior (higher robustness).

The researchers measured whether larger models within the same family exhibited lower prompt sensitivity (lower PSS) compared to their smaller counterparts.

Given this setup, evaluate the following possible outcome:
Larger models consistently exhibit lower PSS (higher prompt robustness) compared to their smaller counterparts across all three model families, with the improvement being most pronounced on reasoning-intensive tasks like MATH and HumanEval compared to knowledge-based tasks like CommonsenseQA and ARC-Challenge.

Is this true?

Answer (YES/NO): NO